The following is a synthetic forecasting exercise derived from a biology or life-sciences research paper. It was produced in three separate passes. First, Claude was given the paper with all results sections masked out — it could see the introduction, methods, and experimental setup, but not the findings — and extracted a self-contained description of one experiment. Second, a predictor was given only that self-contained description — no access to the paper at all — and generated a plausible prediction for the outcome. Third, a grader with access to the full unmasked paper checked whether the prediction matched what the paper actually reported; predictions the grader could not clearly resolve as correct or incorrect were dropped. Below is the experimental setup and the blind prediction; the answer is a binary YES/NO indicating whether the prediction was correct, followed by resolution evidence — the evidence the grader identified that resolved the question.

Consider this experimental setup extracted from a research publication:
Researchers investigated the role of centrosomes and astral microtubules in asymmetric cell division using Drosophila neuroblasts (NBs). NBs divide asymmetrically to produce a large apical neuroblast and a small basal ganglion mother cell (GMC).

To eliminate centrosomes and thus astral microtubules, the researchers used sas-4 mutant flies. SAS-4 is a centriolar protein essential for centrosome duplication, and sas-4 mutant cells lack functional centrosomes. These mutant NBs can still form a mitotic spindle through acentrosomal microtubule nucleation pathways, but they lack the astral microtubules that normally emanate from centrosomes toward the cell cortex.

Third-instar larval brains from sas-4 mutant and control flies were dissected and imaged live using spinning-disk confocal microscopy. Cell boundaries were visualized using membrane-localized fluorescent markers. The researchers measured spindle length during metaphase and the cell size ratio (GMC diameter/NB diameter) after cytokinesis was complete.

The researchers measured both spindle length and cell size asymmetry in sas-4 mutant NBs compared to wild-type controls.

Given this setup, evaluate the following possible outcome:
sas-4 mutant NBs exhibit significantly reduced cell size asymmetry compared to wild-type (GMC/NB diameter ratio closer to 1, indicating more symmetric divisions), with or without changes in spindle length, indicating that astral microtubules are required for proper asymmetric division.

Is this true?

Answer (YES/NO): YES